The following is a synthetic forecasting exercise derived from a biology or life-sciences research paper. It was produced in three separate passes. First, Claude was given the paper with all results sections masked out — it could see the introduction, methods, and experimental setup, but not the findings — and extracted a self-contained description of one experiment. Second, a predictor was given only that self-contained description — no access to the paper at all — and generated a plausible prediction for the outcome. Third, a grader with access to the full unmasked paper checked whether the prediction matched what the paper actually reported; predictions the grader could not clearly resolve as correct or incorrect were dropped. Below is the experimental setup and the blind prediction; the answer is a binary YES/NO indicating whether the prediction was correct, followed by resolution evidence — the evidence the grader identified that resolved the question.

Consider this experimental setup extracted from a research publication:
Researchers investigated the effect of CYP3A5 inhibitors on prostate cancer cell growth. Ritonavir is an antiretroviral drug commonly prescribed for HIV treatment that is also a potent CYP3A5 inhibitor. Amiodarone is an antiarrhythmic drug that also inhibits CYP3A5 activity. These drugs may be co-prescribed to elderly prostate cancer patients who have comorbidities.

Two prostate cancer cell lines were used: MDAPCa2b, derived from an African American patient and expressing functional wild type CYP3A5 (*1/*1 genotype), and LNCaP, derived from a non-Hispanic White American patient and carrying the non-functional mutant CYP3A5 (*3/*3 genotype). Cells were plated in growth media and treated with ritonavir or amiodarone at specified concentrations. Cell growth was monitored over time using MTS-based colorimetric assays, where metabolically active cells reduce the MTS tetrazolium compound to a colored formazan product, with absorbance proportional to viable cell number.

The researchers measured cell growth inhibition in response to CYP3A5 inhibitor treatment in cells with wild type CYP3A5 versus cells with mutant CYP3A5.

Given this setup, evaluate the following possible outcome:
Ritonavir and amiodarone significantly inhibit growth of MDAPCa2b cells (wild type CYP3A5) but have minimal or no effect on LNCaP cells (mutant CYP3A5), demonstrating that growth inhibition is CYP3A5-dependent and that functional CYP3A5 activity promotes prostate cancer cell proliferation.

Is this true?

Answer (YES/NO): NO